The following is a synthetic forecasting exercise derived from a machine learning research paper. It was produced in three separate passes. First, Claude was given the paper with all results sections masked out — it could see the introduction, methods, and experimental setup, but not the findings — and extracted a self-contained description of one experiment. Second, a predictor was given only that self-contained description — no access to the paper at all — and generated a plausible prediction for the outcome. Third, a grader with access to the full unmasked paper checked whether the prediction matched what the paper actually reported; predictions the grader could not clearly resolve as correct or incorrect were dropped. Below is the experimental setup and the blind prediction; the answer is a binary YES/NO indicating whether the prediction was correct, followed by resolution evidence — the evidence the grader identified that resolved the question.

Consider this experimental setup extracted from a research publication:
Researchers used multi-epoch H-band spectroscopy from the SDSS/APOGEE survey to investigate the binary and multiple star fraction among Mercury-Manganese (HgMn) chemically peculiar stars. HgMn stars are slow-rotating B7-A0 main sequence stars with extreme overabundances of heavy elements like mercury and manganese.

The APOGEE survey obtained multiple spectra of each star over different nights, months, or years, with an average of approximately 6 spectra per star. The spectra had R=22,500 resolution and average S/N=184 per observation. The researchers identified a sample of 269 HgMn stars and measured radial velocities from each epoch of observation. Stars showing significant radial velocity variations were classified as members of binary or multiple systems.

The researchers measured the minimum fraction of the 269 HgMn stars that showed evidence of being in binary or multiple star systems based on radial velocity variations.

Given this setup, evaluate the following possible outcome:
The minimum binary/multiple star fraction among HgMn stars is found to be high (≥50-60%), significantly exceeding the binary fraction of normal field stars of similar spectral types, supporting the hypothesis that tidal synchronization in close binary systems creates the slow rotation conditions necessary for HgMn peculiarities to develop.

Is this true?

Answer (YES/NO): NO